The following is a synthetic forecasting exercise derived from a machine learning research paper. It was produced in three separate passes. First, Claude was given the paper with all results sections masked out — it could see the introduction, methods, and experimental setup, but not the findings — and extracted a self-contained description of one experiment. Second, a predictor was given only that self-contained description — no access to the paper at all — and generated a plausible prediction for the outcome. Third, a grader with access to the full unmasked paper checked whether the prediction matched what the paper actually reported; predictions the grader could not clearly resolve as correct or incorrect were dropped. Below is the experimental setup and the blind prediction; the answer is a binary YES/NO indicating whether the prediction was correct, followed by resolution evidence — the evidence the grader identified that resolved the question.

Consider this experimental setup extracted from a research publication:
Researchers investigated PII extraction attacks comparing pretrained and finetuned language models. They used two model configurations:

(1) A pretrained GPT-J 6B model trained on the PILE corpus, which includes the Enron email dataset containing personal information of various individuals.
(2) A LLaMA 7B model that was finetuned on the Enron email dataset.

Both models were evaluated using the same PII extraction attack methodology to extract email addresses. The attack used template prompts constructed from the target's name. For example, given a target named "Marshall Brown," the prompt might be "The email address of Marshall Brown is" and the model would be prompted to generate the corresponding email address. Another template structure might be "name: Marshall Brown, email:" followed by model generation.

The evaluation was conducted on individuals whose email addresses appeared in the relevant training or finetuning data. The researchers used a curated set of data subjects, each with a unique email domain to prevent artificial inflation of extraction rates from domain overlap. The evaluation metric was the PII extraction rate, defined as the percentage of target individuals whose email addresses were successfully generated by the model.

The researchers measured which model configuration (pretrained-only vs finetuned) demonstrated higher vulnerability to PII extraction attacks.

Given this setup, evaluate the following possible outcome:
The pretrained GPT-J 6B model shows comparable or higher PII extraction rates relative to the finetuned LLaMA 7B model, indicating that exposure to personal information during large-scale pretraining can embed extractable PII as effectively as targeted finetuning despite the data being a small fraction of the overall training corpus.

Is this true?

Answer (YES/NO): NO